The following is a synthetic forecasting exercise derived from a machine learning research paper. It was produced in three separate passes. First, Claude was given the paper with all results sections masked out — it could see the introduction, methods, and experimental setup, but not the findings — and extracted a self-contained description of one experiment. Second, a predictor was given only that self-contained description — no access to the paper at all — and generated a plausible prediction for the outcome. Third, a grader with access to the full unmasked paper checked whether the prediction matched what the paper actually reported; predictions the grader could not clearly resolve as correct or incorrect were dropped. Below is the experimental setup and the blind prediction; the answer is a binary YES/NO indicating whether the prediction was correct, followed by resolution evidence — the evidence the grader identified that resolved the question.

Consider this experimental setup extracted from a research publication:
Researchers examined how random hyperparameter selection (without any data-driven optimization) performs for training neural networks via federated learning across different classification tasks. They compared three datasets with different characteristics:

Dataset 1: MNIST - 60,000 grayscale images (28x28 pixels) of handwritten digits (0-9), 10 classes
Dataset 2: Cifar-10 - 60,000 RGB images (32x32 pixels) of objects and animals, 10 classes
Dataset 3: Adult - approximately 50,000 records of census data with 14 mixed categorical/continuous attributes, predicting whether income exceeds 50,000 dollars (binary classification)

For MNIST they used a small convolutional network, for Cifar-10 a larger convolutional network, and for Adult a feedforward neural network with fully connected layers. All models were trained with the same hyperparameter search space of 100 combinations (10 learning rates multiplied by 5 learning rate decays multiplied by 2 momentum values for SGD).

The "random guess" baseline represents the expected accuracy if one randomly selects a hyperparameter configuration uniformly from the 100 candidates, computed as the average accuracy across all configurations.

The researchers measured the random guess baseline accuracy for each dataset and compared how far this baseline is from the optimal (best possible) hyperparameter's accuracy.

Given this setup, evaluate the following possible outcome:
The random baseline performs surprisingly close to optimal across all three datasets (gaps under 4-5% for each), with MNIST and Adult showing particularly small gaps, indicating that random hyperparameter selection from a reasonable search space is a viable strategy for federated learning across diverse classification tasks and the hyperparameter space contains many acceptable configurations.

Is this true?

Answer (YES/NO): NO